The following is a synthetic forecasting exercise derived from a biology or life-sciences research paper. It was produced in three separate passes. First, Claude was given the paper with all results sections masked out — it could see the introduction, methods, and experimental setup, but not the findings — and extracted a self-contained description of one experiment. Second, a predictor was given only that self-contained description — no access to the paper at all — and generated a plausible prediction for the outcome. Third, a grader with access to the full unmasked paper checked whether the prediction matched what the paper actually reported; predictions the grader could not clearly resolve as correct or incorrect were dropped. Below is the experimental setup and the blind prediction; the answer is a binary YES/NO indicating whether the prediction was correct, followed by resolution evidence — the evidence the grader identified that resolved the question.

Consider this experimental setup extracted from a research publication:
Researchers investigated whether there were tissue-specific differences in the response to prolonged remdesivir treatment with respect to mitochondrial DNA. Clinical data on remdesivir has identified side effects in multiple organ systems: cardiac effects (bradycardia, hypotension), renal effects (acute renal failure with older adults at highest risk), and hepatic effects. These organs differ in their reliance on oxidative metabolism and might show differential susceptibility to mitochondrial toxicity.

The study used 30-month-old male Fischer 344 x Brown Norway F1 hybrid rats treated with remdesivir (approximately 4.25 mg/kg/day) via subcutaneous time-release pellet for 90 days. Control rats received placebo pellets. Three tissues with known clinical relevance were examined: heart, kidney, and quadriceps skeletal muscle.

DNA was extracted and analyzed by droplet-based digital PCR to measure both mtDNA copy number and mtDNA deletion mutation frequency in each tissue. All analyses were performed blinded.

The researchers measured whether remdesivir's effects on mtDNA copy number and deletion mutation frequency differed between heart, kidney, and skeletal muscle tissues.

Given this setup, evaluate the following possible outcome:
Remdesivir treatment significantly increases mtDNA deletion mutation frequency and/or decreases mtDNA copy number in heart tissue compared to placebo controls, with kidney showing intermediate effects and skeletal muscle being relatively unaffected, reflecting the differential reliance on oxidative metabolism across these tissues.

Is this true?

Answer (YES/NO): NO